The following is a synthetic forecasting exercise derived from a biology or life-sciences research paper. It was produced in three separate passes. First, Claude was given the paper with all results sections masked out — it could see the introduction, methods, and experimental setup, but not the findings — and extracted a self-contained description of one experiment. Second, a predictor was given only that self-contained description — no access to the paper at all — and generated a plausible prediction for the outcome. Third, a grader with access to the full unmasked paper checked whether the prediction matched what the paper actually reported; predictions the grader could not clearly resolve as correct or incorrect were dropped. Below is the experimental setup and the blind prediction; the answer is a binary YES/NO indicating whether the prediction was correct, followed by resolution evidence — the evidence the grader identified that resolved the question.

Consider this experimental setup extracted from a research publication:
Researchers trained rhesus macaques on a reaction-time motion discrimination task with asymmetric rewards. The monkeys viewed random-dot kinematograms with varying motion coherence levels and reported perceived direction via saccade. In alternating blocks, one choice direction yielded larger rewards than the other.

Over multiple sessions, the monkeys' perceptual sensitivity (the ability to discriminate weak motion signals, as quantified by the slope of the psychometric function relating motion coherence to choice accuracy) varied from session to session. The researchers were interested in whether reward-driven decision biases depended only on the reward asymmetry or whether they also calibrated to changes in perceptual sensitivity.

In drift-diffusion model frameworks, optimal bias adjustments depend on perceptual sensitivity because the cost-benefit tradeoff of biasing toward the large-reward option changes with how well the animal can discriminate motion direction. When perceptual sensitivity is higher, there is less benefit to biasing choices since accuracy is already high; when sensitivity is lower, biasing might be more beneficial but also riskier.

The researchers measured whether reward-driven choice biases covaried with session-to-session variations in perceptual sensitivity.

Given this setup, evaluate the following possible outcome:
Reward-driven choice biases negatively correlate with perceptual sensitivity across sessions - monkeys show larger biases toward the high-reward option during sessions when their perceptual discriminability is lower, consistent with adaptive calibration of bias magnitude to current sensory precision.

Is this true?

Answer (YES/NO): YES